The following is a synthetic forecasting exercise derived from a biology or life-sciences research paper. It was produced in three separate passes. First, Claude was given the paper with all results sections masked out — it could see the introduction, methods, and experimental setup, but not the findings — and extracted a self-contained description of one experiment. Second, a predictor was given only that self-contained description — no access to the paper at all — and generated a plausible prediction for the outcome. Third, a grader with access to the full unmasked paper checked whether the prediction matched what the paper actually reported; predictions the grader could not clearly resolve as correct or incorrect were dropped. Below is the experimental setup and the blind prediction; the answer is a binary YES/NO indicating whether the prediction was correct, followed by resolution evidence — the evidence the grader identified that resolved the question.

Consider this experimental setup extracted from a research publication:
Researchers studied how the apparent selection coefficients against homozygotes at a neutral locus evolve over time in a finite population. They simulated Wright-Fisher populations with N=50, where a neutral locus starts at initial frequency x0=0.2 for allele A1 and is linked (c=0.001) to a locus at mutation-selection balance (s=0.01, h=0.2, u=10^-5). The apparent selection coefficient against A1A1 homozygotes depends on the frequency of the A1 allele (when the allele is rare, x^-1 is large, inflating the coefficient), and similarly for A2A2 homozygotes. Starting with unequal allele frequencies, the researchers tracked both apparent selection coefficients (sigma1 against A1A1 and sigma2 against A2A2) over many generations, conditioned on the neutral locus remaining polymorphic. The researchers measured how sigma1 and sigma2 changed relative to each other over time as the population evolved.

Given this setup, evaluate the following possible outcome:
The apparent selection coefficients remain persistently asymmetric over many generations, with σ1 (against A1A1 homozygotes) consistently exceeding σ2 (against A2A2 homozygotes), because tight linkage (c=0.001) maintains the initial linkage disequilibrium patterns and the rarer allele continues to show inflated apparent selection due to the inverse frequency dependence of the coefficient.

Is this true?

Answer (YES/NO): NO